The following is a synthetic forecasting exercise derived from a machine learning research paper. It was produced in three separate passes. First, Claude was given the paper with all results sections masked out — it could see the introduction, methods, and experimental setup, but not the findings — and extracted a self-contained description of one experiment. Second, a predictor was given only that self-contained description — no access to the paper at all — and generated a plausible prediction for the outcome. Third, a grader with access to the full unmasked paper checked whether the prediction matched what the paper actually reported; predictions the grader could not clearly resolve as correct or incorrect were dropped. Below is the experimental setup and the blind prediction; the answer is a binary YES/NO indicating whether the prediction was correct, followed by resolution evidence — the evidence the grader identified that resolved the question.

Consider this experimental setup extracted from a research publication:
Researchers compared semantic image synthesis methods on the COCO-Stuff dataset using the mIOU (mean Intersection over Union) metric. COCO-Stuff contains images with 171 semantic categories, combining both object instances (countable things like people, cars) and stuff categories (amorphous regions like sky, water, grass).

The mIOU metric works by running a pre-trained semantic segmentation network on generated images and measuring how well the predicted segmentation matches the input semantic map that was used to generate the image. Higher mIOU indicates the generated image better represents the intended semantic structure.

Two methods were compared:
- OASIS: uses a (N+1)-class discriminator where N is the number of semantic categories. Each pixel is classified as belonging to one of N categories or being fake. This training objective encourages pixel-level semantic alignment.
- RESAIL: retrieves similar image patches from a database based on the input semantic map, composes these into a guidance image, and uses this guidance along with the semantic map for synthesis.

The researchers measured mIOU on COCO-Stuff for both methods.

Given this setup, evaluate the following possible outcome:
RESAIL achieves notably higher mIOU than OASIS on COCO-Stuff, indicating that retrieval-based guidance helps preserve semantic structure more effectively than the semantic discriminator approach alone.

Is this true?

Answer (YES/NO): NO